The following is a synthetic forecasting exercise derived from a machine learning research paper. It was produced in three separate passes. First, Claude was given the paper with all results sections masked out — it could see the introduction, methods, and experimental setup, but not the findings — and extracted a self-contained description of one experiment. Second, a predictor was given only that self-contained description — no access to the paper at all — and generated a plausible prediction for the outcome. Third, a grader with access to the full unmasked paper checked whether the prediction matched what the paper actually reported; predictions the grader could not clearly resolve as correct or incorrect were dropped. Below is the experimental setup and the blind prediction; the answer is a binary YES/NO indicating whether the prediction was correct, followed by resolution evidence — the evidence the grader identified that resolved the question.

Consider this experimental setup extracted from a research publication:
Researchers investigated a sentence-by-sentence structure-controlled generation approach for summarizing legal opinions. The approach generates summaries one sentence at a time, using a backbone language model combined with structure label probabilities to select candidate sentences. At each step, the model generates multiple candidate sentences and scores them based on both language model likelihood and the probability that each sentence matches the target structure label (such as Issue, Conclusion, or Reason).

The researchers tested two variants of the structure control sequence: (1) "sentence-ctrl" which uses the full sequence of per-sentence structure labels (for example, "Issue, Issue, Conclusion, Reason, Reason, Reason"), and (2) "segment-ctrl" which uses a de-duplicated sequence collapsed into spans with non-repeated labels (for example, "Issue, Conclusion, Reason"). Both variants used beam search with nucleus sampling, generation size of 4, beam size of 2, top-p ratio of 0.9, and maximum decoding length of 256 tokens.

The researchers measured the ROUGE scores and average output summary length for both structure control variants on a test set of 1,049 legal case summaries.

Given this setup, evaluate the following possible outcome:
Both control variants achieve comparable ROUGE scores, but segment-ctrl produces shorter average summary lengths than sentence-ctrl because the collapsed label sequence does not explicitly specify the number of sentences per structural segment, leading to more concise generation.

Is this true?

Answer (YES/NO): NO